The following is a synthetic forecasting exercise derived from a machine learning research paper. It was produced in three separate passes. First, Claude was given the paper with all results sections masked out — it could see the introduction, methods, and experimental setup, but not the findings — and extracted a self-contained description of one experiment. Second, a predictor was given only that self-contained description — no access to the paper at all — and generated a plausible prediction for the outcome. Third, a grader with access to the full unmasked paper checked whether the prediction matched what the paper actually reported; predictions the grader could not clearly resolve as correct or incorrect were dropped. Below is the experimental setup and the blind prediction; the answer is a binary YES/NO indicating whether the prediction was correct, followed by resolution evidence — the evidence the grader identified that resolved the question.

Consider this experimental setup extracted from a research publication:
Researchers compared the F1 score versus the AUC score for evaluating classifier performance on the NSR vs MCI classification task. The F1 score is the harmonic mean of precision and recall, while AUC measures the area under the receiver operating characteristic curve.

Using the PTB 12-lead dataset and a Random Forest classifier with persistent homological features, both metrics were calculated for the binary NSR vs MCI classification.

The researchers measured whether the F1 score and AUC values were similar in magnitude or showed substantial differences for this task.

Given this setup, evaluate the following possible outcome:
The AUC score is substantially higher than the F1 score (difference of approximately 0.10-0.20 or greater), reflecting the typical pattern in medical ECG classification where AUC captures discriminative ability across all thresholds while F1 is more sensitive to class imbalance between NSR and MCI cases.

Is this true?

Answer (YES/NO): NO